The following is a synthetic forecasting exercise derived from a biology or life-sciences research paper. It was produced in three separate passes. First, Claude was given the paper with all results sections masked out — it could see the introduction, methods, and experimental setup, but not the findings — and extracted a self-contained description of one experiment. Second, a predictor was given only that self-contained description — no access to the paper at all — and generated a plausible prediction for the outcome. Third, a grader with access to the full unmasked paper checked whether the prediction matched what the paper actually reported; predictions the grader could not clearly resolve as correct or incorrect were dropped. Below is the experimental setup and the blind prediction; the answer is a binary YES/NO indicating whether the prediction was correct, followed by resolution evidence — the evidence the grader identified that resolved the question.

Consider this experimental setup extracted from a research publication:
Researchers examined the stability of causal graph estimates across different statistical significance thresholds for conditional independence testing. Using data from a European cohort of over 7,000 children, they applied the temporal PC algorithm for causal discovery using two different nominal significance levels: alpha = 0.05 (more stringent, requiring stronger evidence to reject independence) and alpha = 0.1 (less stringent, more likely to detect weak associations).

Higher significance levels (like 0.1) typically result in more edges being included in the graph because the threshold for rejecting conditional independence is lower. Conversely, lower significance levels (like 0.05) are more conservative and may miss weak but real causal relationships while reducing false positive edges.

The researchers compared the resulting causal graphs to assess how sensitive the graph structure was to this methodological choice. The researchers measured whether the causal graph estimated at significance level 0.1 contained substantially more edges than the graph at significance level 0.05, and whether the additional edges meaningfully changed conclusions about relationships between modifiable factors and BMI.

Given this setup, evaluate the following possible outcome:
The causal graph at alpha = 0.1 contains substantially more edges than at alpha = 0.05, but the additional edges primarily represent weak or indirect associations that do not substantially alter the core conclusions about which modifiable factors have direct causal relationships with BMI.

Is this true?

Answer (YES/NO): NO